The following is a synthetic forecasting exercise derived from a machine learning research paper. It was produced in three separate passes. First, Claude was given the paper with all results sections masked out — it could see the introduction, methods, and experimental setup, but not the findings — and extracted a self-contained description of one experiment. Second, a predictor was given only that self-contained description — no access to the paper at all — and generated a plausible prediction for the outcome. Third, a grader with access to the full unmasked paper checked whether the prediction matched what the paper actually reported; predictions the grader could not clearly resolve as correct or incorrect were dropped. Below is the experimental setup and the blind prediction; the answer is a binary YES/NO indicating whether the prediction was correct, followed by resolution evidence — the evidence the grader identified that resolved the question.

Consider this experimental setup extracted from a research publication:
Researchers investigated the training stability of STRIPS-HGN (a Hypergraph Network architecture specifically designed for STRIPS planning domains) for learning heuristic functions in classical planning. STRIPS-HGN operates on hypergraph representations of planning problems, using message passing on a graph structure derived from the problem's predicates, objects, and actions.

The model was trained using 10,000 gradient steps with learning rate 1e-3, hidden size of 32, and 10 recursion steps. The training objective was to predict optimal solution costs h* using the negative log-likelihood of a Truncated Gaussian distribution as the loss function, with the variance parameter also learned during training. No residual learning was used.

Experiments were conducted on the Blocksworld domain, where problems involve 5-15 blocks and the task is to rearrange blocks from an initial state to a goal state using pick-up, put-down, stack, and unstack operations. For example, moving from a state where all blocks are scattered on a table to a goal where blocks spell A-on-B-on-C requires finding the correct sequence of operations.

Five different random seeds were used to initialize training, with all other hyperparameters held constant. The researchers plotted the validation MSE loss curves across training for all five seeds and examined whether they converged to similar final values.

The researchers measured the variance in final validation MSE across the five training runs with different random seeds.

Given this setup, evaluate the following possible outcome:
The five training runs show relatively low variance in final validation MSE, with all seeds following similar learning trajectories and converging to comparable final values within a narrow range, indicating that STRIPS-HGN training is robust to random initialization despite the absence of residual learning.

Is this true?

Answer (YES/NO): NO